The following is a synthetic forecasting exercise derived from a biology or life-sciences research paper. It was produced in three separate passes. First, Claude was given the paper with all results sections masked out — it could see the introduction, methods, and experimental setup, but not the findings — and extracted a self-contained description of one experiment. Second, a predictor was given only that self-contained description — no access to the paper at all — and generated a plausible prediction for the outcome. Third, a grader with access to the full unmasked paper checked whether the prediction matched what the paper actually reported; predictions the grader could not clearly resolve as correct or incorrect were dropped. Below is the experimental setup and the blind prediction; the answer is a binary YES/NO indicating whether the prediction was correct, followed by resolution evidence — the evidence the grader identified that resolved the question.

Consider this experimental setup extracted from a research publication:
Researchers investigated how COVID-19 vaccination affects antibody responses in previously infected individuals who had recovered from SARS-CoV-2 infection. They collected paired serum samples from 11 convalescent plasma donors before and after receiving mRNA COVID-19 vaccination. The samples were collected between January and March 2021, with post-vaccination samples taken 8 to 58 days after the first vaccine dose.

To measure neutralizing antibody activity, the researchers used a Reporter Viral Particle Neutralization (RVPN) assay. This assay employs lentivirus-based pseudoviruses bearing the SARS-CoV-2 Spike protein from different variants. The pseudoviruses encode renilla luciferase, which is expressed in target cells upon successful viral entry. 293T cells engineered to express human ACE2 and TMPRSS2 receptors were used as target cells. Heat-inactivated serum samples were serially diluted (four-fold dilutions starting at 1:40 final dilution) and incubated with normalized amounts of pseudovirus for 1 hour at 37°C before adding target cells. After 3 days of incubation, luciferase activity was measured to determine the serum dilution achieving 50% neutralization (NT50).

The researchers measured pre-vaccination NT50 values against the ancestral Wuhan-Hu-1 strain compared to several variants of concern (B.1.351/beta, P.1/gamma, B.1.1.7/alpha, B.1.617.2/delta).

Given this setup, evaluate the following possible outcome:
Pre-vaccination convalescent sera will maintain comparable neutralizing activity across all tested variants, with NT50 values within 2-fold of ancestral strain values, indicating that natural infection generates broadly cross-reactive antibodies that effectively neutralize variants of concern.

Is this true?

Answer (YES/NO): NO